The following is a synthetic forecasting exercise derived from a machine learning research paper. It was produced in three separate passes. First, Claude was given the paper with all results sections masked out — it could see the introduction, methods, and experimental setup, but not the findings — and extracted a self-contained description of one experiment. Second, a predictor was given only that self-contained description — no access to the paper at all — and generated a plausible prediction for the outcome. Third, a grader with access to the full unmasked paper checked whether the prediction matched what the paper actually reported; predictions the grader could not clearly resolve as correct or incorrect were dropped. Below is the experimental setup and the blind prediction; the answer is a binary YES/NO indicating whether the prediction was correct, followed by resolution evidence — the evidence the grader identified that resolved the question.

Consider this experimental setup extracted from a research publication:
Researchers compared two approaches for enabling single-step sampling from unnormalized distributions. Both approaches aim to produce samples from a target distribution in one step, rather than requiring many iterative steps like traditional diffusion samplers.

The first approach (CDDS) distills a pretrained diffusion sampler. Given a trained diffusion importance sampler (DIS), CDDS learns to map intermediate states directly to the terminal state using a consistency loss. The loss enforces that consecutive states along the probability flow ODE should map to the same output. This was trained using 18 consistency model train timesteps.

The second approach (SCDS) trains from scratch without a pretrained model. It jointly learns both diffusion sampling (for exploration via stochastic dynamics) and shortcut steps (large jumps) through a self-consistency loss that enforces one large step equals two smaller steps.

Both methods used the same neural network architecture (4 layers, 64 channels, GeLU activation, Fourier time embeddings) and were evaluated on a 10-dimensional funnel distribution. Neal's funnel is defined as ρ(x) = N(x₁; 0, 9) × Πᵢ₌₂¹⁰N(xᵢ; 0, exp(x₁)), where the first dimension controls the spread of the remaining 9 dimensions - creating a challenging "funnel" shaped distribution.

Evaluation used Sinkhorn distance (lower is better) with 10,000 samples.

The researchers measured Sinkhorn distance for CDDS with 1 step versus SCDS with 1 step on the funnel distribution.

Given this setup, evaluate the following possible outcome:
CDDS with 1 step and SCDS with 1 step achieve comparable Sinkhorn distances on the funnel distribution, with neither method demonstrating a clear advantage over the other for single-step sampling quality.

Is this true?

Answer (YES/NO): NO